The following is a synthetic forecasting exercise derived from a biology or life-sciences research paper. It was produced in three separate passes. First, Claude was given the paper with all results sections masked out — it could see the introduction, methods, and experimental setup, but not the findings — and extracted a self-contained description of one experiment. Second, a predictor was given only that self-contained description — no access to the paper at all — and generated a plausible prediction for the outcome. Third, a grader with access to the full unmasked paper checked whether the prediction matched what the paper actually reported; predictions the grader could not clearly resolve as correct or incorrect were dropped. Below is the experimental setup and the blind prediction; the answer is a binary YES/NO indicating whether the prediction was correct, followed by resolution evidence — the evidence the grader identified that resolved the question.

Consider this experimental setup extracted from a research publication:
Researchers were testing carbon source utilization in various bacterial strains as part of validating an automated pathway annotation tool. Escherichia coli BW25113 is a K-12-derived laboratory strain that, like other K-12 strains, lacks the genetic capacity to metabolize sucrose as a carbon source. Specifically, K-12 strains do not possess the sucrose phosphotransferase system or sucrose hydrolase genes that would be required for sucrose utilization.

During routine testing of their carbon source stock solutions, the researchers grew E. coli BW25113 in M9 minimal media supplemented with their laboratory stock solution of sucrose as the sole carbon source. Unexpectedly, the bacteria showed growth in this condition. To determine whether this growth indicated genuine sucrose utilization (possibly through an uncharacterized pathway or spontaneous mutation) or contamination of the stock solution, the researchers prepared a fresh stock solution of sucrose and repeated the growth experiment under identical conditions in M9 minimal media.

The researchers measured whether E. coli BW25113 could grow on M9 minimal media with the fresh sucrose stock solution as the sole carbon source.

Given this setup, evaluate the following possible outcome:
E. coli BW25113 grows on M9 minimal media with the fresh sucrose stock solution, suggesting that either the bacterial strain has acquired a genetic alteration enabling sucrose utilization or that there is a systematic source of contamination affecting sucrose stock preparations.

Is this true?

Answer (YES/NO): NO